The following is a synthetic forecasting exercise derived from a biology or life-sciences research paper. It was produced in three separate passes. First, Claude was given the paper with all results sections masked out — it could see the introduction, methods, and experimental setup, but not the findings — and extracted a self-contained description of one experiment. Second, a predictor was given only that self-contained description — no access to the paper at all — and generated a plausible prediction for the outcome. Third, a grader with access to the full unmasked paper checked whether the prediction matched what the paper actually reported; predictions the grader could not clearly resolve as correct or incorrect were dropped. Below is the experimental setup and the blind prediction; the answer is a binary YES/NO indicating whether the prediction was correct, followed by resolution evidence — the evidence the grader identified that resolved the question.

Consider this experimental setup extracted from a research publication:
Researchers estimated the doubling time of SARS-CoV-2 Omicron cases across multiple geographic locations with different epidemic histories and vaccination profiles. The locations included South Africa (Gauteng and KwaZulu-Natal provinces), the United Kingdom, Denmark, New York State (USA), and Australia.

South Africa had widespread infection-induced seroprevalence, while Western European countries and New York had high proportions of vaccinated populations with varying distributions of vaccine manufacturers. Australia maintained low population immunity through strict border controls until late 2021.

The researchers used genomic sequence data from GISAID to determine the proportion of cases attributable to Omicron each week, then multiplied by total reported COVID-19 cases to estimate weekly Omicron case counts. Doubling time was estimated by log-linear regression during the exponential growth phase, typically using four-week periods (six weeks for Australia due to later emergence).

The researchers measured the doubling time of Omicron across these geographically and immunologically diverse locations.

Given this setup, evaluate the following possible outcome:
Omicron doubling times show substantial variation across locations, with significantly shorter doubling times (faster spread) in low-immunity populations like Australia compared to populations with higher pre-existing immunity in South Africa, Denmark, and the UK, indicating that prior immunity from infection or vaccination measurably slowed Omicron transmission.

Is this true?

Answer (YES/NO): NO